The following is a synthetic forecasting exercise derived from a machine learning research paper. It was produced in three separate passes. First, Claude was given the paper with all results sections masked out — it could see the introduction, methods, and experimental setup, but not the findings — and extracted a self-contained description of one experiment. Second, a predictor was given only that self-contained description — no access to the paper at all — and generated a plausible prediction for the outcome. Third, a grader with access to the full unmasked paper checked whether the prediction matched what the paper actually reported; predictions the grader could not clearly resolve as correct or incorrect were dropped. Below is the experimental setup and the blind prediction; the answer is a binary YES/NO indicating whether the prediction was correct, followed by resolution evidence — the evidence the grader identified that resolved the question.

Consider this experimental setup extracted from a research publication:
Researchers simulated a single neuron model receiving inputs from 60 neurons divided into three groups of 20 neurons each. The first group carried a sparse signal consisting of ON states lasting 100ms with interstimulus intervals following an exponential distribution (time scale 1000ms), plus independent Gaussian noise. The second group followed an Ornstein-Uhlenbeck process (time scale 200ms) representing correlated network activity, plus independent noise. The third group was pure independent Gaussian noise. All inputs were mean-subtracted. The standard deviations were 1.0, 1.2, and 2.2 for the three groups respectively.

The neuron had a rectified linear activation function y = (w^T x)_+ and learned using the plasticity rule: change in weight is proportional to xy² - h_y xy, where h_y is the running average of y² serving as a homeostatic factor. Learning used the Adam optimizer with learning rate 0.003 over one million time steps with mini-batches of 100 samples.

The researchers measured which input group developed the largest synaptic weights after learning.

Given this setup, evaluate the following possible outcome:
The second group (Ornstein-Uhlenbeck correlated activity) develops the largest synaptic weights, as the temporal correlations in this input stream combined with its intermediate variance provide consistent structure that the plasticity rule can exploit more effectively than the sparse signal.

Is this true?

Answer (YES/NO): NO